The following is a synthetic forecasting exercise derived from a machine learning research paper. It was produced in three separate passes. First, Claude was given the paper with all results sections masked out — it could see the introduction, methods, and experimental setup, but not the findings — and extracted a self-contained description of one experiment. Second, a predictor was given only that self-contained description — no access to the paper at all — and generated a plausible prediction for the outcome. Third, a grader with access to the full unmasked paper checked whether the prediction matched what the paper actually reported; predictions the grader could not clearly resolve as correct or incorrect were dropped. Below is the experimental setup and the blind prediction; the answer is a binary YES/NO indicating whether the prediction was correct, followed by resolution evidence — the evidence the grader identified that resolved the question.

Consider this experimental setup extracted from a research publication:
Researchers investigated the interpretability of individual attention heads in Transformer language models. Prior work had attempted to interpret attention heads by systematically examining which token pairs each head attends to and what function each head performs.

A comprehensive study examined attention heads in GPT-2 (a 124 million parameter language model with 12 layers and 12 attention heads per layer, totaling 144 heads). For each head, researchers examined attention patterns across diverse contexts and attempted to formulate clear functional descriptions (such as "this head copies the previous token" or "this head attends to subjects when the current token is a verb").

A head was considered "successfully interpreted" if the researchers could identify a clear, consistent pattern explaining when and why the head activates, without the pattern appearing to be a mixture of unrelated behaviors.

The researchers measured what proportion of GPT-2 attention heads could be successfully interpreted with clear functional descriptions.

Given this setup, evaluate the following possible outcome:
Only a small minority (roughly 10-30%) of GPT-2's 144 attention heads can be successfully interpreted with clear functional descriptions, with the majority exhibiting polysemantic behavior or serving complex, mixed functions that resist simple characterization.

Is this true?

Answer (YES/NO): NO